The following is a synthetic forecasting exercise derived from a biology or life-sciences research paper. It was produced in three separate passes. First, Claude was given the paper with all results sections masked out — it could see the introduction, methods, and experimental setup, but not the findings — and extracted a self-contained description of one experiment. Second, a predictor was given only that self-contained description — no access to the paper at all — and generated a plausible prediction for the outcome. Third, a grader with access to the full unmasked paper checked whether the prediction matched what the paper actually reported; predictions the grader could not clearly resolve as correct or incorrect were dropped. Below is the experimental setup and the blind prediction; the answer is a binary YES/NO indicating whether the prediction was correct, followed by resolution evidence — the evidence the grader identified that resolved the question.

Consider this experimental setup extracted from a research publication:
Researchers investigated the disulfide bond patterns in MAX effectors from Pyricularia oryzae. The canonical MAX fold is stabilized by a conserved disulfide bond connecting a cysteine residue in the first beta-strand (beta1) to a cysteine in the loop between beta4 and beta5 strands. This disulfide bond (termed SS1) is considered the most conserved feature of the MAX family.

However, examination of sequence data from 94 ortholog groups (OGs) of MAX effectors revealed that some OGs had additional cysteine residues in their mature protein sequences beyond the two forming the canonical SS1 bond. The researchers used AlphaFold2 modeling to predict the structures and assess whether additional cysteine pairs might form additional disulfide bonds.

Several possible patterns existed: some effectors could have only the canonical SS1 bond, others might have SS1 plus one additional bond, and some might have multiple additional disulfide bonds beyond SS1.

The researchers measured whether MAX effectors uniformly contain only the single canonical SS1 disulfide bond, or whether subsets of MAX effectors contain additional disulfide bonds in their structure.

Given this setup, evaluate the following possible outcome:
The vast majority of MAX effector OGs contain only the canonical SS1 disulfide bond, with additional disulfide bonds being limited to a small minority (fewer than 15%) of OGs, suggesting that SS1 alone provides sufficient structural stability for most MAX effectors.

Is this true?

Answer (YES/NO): NO